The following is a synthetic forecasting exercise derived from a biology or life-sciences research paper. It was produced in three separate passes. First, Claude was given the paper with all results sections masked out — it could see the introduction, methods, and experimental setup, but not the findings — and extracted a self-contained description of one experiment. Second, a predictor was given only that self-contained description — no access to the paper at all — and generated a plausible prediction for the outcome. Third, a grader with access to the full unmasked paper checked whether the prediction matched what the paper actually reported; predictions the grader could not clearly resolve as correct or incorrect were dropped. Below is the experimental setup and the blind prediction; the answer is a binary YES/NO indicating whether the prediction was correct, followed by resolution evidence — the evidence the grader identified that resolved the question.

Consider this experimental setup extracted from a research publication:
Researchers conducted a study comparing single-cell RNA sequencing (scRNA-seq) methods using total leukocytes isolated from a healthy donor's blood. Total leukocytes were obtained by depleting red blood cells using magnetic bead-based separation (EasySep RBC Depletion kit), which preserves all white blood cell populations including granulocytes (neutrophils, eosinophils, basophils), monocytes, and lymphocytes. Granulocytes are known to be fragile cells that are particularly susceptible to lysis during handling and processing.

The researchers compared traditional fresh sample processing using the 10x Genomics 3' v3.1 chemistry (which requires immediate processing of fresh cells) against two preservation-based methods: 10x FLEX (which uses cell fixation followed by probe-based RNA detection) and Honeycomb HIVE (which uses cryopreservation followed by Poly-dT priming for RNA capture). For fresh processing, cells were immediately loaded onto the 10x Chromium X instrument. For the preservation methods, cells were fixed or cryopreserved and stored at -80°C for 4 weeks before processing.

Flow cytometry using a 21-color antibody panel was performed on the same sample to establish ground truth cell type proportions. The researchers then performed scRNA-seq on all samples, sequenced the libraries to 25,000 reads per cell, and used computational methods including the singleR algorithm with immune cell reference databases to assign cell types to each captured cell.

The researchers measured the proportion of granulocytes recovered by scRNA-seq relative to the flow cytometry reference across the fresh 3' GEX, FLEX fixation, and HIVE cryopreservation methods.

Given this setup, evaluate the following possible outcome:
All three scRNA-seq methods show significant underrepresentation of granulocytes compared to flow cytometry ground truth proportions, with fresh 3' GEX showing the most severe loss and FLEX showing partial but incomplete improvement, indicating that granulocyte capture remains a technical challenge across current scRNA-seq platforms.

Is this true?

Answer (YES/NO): NO